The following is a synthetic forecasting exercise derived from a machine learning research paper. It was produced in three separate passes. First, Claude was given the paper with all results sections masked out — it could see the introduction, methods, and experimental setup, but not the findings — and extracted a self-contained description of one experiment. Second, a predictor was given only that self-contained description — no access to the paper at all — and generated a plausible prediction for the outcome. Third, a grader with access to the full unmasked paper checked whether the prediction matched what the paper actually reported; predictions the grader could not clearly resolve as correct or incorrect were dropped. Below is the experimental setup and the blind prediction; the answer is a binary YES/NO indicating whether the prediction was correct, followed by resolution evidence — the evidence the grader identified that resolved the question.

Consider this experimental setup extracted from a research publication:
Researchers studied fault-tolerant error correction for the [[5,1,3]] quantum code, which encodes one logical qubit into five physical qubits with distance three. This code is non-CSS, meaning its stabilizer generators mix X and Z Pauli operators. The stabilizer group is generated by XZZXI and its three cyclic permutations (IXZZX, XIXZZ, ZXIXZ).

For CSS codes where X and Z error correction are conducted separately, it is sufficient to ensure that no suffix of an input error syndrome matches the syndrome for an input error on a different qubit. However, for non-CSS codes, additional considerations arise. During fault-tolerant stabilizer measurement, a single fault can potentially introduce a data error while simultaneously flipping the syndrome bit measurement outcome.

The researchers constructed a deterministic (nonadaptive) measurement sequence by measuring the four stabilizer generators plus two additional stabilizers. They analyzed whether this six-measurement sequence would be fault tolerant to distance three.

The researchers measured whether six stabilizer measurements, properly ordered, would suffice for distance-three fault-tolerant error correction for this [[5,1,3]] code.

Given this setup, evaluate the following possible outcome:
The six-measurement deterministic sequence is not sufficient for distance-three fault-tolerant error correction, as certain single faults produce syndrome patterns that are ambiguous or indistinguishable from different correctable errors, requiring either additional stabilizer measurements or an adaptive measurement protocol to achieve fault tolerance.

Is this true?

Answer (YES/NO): NO